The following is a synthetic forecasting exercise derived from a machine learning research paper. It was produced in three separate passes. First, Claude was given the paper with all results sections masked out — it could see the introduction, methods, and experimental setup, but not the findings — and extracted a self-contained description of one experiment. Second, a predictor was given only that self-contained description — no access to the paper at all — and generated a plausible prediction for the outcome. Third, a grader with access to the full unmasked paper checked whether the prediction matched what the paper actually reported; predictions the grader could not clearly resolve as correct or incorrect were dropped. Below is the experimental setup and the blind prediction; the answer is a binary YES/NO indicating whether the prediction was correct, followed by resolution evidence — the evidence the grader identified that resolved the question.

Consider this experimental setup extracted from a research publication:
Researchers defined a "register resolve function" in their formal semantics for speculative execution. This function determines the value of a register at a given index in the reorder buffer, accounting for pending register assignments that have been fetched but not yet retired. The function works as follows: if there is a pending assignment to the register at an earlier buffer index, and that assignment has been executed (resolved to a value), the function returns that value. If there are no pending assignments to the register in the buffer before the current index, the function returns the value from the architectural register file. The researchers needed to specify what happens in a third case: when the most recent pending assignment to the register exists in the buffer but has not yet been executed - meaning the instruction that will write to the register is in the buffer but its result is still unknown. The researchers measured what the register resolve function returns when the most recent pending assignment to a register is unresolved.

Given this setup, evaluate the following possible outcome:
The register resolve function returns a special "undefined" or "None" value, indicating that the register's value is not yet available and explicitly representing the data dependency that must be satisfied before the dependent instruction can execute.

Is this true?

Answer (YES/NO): YES